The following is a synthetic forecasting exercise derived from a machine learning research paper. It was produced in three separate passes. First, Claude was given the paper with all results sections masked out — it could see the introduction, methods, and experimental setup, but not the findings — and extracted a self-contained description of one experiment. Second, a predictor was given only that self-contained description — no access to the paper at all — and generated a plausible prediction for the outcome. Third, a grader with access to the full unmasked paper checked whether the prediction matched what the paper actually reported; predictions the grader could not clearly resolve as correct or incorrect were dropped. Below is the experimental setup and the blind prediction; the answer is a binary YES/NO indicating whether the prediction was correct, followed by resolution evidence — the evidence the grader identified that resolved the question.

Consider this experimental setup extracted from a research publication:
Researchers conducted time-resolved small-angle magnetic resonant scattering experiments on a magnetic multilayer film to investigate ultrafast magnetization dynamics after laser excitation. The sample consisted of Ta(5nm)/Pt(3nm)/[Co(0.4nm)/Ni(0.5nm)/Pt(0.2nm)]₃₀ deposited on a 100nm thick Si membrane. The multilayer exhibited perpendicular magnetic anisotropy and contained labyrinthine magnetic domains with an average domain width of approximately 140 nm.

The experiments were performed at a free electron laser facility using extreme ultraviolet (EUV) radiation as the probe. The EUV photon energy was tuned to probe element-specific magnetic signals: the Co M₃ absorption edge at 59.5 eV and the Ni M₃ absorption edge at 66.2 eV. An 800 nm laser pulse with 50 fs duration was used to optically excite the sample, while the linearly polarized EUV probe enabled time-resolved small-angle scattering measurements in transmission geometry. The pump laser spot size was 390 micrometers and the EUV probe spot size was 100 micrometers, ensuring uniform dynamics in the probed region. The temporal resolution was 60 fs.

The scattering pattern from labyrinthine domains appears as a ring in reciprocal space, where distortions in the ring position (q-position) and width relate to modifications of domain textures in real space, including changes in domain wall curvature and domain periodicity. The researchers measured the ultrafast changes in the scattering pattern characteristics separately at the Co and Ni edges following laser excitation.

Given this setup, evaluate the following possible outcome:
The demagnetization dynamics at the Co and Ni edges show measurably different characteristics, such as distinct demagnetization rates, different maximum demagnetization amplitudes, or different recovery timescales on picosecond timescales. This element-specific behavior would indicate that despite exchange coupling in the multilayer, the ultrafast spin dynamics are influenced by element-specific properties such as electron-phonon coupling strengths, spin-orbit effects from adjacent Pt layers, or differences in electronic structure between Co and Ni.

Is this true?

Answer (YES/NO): YES